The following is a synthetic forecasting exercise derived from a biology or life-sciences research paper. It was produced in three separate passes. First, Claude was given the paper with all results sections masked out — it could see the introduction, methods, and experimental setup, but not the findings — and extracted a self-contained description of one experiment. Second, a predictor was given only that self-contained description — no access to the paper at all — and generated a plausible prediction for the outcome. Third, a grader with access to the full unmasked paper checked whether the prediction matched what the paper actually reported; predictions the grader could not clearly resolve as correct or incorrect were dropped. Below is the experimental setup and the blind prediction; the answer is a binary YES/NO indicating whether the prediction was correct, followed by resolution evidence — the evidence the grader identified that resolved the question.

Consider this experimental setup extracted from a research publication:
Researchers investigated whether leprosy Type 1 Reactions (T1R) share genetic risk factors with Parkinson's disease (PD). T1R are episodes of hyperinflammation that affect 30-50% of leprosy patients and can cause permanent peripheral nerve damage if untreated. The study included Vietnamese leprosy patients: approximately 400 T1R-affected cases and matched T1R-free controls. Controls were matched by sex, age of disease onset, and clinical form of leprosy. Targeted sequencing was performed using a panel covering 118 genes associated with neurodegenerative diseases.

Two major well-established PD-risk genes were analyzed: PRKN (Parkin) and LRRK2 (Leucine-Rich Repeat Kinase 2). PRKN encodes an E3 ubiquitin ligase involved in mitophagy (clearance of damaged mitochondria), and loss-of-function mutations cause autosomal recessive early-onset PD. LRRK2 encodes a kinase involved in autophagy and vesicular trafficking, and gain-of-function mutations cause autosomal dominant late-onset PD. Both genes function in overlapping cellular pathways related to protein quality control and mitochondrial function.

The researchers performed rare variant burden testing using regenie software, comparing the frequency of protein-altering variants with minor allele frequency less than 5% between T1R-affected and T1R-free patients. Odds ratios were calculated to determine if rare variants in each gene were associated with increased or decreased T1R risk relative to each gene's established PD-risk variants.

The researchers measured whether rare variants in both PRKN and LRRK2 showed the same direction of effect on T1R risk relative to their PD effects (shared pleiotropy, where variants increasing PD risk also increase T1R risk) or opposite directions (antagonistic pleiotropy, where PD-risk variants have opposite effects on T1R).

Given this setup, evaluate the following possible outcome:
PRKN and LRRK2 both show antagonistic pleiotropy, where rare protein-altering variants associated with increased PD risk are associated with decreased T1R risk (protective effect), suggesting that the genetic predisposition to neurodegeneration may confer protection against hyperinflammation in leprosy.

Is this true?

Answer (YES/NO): NO